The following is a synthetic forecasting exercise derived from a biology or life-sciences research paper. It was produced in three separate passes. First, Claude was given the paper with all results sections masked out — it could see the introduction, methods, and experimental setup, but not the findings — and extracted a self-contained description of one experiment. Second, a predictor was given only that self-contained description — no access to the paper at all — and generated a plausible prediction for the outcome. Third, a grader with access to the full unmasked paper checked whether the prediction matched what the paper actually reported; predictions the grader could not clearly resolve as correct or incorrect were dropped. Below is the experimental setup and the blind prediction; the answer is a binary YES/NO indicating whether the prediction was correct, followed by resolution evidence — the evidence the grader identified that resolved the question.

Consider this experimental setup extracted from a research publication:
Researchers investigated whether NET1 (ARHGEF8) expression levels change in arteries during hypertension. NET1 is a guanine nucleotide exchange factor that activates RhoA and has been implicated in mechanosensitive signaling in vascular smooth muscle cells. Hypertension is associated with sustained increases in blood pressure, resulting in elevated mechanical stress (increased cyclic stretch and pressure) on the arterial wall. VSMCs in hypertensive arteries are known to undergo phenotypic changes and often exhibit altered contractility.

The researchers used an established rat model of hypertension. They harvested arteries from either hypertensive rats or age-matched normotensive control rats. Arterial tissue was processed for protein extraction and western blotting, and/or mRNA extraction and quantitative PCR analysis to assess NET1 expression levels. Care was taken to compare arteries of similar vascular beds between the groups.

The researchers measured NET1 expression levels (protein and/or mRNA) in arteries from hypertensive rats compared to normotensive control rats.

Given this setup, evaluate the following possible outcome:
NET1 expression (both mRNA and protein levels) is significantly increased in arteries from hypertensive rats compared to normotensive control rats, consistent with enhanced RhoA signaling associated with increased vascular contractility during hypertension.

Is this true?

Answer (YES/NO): NO